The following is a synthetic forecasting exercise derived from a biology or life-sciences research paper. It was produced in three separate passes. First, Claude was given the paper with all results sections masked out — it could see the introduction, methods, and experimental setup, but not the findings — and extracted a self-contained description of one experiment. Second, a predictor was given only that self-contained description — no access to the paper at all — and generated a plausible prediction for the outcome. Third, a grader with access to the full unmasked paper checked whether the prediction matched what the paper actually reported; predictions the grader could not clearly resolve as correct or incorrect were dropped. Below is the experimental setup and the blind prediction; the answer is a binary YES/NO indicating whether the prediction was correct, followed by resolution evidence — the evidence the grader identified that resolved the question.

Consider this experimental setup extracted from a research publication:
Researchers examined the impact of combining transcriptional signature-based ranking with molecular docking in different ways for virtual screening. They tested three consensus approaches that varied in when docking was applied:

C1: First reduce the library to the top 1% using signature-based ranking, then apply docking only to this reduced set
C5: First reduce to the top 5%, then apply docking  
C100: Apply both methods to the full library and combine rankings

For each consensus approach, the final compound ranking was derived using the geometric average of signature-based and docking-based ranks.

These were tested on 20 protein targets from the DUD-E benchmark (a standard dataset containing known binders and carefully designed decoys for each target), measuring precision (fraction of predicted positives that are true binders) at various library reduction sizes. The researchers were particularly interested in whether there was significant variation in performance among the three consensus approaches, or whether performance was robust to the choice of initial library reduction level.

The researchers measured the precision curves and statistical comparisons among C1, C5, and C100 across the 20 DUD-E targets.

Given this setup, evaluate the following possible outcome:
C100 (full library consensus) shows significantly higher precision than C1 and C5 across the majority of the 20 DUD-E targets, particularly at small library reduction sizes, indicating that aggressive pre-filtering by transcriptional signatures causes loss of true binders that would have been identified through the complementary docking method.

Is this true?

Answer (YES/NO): NO